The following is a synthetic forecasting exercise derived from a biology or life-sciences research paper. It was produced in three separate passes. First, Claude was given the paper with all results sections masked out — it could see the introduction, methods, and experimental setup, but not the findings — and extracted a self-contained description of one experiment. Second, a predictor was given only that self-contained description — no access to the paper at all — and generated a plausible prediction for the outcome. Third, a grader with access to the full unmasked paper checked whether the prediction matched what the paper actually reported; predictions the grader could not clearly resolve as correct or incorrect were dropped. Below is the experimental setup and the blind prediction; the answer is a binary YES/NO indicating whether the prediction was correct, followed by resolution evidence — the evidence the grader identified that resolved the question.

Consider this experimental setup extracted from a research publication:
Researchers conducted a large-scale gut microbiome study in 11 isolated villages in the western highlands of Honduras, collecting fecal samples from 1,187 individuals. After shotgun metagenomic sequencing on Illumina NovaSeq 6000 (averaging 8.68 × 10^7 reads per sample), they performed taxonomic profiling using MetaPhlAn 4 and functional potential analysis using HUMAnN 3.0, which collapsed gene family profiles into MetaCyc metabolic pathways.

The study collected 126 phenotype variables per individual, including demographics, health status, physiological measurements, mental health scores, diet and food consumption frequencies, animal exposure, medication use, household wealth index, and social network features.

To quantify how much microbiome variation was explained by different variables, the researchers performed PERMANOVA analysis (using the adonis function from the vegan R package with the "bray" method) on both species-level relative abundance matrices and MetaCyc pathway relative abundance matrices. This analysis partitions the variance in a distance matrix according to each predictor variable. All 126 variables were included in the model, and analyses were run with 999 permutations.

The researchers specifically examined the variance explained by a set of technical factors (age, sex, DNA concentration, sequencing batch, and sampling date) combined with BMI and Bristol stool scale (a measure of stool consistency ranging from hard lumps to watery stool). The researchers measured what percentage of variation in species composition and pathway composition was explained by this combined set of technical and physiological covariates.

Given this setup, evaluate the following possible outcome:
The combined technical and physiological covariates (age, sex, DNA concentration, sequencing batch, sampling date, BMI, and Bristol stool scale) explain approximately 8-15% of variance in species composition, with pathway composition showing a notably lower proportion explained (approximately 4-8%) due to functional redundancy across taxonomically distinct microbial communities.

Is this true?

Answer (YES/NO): NO